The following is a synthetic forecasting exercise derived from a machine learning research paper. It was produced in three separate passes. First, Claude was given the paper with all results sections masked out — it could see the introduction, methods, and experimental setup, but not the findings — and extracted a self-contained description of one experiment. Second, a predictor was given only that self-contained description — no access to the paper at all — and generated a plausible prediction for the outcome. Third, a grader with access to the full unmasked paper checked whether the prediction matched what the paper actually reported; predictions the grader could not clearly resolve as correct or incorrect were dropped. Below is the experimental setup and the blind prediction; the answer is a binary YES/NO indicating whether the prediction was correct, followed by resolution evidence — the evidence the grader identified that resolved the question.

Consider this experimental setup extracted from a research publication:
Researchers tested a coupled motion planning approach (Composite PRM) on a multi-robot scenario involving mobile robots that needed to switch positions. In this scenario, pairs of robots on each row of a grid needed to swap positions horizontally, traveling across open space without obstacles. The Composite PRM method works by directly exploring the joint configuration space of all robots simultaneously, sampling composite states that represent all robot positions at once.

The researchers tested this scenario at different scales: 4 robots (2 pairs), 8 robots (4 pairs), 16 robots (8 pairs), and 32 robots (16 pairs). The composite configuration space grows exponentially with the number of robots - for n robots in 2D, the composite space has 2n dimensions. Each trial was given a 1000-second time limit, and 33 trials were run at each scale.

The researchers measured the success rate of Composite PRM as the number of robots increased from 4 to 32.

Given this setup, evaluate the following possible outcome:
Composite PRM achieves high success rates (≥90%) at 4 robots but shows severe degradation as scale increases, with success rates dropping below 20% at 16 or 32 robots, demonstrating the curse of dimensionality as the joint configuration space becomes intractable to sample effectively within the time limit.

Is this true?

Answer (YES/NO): NO